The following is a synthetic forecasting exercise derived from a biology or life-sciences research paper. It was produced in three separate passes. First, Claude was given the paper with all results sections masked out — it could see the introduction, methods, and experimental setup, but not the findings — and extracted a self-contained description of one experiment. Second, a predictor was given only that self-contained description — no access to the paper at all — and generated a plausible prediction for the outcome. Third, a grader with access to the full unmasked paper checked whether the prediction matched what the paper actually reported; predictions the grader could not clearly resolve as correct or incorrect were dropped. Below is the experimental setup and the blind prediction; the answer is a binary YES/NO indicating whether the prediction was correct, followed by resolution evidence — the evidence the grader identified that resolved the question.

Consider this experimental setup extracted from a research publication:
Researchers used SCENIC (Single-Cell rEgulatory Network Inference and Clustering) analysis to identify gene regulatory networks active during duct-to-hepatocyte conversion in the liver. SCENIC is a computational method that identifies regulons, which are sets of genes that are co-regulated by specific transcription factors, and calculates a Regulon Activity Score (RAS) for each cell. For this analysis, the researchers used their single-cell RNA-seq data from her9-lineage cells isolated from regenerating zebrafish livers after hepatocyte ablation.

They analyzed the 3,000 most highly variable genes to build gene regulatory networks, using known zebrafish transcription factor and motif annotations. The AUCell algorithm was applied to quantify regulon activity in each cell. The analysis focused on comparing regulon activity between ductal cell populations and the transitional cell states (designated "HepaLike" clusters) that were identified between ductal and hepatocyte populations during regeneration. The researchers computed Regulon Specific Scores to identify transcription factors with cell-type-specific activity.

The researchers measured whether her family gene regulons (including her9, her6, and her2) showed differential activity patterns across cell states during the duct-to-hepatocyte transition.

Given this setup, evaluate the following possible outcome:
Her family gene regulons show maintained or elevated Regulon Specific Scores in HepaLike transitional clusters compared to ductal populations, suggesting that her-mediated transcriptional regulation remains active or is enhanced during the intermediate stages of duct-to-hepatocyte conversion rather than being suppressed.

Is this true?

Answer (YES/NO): YES